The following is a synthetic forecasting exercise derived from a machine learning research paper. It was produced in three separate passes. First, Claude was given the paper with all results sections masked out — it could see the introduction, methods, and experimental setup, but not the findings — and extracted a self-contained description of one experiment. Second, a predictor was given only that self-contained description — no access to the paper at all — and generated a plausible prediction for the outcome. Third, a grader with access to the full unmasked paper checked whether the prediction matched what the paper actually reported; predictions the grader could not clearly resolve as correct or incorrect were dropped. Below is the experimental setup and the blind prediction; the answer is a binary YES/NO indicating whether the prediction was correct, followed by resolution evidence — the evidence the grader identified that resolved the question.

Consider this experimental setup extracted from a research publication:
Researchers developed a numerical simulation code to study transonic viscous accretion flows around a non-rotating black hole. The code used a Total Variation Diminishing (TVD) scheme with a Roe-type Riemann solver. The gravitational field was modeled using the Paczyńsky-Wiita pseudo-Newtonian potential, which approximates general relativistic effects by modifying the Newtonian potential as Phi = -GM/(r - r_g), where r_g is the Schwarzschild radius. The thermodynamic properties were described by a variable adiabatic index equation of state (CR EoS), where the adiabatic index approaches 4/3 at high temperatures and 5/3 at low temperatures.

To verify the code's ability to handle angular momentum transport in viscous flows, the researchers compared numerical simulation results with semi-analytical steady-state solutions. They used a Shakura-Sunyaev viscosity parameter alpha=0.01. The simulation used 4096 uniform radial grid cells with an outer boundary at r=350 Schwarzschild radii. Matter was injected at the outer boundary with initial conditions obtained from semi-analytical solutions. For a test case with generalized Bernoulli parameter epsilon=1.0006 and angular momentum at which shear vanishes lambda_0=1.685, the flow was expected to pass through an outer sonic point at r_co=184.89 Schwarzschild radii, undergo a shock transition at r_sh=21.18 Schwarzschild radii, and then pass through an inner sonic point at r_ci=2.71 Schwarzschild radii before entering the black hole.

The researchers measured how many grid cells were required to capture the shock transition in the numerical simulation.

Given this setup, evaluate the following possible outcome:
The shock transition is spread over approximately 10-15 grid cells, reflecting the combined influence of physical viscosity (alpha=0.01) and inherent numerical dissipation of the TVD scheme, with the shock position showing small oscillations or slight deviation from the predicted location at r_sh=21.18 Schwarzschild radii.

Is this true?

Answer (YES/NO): NO